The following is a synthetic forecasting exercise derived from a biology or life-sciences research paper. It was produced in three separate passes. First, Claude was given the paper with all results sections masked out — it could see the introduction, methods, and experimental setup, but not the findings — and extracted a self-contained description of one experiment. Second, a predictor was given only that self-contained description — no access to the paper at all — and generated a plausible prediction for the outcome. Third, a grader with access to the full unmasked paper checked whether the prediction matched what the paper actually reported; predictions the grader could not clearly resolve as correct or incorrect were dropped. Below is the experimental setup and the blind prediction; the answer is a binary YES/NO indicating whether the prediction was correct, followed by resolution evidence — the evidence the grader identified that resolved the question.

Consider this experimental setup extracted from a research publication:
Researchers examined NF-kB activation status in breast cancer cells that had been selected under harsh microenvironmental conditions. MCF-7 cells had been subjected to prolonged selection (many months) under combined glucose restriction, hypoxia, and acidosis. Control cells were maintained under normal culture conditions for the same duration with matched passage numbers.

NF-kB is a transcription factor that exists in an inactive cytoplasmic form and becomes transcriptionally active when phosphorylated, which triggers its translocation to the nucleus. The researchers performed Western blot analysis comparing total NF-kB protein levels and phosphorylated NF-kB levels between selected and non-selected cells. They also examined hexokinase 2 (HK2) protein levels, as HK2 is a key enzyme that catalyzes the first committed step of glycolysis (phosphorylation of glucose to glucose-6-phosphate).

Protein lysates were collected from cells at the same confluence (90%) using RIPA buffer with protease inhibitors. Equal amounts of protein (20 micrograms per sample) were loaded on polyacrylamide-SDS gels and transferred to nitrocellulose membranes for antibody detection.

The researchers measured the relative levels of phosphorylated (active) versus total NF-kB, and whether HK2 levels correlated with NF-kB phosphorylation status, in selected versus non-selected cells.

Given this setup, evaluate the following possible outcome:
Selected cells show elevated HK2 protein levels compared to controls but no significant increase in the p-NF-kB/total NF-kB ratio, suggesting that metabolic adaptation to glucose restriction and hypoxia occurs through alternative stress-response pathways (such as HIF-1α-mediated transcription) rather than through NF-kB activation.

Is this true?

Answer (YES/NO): NO